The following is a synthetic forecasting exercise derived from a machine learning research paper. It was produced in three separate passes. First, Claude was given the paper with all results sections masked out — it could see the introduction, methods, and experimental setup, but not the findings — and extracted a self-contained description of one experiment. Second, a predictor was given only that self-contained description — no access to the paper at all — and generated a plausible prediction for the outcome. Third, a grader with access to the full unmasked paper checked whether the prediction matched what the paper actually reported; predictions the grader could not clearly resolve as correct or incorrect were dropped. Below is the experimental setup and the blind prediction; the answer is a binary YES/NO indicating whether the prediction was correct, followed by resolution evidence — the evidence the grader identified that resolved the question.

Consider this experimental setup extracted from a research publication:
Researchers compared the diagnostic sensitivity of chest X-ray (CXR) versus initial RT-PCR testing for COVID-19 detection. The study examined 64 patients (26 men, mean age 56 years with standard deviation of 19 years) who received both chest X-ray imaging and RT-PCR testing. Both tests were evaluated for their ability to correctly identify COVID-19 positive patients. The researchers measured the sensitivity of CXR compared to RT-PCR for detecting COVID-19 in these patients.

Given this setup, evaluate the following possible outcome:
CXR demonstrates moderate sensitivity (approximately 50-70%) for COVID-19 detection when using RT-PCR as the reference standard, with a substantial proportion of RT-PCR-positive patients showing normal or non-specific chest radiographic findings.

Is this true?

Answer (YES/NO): YES